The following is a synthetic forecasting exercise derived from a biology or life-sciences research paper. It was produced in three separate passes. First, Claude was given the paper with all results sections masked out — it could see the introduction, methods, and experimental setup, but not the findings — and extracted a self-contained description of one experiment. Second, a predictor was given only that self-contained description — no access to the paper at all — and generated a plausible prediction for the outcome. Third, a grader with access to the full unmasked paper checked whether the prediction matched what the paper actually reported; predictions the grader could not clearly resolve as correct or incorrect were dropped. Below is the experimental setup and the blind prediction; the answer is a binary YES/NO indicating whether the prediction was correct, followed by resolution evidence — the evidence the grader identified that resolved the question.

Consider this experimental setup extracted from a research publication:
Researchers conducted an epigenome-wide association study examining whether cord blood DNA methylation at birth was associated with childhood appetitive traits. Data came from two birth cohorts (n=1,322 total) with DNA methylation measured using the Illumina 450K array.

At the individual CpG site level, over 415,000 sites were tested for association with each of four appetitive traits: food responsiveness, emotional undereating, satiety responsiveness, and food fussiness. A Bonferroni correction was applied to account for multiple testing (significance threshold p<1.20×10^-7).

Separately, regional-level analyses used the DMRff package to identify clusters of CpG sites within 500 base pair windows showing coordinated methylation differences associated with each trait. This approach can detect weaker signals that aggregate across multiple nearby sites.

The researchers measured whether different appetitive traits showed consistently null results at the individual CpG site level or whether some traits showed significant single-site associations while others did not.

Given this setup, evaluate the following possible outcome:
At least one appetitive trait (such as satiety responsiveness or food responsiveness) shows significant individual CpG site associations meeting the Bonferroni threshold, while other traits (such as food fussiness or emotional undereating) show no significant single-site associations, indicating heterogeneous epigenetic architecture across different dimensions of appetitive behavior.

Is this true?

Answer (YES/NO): NO